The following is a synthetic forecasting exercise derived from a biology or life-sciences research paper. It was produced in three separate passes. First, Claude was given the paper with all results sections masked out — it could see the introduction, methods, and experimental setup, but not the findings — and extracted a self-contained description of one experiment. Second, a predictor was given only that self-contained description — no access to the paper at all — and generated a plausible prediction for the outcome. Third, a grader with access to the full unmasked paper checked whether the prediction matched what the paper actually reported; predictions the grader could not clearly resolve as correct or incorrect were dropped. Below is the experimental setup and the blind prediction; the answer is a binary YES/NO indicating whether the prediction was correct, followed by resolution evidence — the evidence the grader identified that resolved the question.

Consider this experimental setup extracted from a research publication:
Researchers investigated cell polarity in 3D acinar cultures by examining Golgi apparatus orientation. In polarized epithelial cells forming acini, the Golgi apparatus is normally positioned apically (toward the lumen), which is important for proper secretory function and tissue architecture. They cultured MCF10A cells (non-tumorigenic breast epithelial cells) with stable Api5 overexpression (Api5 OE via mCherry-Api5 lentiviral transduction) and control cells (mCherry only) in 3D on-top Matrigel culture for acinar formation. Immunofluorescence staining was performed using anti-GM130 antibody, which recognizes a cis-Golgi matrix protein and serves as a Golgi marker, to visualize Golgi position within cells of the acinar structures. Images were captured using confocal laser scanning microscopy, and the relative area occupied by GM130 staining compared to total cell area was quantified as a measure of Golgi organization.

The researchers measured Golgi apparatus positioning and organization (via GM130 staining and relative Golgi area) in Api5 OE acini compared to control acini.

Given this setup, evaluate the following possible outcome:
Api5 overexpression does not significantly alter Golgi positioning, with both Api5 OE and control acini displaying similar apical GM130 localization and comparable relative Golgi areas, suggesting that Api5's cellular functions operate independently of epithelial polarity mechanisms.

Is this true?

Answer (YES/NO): NO